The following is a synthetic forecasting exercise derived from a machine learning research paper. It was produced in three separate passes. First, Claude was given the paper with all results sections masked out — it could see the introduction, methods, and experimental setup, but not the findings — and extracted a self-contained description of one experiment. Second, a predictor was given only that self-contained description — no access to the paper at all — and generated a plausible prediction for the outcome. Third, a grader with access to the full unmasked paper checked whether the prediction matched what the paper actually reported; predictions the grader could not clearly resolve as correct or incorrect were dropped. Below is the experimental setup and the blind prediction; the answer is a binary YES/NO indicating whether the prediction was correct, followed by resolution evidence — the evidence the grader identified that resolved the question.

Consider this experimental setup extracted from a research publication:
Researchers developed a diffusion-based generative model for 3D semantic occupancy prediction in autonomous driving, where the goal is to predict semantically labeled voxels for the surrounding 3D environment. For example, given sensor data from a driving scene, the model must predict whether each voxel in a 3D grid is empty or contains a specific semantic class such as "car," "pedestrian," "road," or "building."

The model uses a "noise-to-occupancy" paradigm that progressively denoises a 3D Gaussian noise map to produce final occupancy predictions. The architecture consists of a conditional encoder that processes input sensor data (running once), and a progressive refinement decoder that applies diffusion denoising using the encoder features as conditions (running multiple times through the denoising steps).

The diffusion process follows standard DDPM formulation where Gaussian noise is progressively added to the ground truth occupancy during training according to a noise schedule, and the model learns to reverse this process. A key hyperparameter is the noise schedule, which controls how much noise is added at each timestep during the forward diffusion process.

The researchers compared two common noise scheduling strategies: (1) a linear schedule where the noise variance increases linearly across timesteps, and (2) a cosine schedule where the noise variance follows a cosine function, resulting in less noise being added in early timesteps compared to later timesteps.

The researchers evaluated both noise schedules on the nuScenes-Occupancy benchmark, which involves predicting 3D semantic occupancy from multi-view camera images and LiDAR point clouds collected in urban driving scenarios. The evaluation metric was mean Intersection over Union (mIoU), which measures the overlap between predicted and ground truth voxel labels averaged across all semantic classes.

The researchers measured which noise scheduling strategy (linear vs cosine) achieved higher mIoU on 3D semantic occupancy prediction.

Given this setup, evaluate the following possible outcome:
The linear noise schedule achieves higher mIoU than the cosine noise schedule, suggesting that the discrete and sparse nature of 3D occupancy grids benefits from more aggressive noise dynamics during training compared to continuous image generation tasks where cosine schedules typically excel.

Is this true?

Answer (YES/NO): NO